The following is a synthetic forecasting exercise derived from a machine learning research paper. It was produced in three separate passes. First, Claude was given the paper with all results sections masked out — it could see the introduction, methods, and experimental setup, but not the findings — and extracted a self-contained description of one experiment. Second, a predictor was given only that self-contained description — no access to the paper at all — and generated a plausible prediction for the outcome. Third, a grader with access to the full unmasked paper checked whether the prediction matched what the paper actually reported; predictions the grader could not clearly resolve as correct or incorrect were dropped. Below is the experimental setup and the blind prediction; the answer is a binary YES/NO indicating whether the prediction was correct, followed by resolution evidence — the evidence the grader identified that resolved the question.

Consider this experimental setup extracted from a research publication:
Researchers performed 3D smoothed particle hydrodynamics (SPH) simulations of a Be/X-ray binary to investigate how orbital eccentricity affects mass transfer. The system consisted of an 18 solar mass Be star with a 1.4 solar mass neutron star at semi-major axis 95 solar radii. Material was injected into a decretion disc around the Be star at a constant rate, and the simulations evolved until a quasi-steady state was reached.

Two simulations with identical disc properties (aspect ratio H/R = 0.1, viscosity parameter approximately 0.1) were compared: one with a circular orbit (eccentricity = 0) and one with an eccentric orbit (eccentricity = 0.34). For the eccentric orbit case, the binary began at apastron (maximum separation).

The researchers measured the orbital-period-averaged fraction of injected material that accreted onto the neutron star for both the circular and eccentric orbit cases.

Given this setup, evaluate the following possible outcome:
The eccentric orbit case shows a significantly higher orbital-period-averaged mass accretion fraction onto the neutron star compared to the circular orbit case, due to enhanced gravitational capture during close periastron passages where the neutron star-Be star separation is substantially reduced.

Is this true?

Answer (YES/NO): NO